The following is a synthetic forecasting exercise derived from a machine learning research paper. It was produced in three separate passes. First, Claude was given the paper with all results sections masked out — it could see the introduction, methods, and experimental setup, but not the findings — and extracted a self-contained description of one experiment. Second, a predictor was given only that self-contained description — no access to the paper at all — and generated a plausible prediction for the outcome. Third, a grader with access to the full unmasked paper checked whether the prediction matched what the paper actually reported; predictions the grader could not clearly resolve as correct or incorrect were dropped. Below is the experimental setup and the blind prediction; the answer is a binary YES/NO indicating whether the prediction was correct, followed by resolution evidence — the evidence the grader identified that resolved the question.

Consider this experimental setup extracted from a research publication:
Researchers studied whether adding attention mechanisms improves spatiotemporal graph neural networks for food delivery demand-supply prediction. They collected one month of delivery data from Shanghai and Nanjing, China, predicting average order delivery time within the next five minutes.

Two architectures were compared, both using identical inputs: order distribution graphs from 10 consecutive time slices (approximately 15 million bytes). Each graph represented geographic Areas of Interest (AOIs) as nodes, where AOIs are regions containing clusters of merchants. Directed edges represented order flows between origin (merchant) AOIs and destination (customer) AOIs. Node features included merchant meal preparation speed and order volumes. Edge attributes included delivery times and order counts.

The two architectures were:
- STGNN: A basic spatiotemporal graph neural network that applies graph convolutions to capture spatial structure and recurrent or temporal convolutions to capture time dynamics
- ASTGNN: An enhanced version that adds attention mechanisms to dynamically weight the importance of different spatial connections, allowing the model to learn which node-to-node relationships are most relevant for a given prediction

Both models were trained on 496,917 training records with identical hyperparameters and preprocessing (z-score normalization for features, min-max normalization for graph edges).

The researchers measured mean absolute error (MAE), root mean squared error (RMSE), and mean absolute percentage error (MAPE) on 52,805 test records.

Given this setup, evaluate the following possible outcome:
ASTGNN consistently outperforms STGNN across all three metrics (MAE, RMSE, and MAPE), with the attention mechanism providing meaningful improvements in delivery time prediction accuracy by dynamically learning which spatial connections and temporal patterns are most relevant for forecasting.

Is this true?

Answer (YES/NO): YES